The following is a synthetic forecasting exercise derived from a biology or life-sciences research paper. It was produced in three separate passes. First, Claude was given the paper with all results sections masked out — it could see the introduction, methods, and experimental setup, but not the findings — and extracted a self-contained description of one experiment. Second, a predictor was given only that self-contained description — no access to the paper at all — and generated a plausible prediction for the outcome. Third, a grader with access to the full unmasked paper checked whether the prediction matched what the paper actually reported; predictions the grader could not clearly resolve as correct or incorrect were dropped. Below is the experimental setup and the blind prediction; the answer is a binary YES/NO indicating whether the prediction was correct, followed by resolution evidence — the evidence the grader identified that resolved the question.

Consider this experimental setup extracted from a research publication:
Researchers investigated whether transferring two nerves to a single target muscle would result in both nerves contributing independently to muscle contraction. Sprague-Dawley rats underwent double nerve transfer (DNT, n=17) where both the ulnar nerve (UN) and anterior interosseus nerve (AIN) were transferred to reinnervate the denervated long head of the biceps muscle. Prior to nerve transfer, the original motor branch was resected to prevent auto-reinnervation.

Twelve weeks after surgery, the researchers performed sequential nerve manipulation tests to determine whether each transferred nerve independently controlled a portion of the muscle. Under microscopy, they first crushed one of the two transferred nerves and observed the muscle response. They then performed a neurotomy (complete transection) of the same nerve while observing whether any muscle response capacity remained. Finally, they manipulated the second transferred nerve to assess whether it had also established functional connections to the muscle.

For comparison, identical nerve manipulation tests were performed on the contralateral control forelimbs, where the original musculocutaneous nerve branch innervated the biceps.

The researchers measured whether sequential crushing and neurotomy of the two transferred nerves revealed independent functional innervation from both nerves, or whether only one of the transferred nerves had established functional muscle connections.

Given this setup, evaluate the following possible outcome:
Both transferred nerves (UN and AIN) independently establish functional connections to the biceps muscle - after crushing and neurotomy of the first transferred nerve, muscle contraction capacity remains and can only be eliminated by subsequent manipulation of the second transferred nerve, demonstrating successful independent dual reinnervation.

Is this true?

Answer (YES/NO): YES